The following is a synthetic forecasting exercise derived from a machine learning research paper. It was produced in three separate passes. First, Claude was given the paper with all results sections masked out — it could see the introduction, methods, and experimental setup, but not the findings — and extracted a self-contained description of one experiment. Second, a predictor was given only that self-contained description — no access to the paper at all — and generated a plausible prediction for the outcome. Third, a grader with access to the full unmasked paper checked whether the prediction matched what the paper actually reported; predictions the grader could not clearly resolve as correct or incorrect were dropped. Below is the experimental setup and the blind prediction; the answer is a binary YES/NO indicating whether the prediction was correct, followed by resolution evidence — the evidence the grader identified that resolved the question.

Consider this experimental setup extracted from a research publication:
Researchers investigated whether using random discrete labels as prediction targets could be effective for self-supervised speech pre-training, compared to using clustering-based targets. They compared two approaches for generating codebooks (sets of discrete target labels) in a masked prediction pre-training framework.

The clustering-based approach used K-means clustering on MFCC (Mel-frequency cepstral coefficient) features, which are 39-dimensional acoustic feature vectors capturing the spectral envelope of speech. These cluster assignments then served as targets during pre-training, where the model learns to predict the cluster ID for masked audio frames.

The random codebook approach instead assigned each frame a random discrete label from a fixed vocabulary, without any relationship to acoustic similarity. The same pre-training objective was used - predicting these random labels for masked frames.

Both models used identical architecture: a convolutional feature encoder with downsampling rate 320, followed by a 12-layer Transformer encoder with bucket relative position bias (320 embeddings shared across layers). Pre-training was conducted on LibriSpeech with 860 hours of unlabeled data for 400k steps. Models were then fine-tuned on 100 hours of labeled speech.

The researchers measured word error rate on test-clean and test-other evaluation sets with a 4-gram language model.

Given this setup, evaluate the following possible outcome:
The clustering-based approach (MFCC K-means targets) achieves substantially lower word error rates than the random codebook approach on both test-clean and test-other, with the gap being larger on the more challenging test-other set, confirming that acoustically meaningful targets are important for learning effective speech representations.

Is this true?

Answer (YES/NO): NO